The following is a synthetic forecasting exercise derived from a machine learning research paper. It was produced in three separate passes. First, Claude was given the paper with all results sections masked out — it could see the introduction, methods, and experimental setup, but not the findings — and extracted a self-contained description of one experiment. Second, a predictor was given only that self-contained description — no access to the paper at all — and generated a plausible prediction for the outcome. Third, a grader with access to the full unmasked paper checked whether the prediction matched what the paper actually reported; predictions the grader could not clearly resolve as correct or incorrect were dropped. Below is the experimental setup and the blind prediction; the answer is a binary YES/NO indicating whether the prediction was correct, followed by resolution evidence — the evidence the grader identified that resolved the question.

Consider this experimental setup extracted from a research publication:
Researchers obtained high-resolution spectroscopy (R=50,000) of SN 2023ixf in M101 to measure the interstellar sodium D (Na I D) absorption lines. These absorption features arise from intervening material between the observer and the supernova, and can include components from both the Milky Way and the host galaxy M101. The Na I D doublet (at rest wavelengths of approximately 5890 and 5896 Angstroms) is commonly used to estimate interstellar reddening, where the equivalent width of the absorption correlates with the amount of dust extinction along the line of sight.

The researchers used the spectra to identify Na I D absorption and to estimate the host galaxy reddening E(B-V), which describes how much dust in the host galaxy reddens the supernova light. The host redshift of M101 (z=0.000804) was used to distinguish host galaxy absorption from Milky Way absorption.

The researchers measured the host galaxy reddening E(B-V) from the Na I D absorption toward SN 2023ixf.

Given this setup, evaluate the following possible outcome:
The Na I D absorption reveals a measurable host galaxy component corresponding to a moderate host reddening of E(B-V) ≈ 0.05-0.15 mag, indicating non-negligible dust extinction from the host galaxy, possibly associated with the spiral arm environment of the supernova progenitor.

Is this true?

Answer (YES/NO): NO